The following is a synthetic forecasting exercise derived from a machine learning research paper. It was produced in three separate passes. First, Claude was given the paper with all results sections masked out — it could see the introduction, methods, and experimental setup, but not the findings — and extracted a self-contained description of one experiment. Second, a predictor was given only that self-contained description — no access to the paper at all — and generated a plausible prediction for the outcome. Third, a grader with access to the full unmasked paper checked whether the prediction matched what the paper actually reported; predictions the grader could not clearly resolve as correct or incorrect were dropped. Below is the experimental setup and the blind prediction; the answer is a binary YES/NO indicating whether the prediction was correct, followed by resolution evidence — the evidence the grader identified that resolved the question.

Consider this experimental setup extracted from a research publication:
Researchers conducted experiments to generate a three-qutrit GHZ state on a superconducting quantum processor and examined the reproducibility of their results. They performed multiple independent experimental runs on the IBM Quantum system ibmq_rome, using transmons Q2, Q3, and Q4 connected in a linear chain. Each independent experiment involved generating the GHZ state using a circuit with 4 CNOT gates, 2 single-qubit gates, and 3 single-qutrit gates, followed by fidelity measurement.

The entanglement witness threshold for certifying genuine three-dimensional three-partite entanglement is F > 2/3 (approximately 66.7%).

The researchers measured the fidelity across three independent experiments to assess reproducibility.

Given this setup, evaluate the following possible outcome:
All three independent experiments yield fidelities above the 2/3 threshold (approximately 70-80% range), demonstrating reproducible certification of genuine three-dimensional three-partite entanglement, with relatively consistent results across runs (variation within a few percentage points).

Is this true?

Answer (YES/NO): YES